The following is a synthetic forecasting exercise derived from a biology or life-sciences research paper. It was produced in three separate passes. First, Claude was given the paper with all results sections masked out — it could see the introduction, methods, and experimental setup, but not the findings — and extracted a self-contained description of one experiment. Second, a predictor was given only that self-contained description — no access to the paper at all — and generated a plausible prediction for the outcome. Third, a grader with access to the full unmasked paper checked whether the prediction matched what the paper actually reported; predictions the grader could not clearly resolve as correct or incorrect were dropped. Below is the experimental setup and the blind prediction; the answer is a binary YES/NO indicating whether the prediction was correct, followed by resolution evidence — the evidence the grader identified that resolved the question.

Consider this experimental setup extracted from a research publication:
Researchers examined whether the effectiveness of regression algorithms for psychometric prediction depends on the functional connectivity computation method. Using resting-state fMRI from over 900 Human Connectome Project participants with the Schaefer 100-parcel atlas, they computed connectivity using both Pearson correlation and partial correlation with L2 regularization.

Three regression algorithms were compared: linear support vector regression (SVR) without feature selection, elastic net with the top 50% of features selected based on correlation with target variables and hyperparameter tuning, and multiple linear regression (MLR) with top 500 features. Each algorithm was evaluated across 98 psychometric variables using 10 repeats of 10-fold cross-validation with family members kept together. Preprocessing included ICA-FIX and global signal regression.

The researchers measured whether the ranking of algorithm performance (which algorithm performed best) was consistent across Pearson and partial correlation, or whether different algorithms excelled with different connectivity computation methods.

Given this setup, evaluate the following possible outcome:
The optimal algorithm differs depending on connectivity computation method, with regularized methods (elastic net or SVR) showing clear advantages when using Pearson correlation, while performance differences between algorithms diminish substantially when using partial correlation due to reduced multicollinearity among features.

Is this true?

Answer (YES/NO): NO